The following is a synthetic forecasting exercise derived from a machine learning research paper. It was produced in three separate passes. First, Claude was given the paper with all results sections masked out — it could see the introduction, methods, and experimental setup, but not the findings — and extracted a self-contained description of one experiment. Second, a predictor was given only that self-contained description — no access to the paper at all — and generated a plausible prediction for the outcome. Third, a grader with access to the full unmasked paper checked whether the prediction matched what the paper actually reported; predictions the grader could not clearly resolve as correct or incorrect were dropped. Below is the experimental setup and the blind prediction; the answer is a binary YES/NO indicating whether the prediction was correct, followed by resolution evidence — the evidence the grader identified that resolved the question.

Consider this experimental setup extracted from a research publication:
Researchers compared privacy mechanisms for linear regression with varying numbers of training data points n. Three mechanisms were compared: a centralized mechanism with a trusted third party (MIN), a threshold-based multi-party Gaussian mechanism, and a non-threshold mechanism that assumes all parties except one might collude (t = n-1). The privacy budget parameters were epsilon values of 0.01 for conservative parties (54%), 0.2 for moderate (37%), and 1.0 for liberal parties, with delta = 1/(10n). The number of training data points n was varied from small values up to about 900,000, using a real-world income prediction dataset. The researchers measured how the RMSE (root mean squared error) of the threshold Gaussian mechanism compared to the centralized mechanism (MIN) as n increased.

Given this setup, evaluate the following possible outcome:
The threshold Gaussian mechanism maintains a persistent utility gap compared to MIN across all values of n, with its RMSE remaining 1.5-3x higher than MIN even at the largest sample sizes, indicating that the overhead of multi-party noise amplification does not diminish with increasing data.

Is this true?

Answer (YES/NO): NO